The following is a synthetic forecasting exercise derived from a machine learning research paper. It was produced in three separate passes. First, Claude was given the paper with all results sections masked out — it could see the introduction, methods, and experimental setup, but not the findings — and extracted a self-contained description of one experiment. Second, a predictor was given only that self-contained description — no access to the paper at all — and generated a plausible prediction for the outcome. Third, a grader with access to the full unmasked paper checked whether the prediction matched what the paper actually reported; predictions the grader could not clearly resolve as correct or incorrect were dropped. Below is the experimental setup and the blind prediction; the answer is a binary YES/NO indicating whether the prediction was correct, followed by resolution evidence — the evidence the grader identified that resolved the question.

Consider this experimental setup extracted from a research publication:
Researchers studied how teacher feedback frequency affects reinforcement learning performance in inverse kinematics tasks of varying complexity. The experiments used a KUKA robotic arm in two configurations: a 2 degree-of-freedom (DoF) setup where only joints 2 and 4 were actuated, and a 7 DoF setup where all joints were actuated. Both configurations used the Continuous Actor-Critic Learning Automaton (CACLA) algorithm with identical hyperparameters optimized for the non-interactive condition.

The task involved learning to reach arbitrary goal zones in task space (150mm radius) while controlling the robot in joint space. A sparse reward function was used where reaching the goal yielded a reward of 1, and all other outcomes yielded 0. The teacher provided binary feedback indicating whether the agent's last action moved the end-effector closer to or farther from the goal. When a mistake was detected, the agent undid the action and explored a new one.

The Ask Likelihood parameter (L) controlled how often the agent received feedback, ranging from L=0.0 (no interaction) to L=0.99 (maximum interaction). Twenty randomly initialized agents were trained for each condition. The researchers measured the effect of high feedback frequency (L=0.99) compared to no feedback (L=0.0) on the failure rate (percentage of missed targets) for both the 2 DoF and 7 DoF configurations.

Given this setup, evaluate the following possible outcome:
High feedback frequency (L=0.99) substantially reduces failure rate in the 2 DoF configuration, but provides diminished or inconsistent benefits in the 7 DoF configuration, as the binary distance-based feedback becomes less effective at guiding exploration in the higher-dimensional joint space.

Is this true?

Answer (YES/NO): NO